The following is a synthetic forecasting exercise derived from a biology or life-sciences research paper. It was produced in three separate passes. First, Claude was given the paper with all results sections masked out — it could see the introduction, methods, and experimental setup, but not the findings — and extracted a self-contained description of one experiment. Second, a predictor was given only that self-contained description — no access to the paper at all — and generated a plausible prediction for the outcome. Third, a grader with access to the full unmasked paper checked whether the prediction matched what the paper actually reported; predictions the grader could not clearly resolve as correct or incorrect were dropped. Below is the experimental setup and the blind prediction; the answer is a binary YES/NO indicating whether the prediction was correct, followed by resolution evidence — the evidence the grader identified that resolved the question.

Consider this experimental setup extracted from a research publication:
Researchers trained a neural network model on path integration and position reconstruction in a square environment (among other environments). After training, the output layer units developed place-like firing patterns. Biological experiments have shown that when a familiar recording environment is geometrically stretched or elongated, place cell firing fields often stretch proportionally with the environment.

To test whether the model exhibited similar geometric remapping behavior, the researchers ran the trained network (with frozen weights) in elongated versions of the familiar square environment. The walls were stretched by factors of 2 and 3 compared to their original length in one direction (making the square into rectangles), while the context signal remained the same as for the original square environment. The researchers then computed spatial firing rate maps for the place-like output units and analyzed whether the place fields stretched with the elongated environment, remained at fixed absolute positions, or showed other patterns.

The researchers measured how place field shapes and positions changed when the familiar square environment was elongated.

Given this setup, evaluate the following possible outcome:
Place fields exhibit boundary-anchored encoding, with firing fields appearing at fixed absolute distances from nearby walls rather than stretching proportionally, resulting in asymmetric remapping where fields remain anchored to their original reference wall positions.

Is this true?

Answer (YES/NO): NO